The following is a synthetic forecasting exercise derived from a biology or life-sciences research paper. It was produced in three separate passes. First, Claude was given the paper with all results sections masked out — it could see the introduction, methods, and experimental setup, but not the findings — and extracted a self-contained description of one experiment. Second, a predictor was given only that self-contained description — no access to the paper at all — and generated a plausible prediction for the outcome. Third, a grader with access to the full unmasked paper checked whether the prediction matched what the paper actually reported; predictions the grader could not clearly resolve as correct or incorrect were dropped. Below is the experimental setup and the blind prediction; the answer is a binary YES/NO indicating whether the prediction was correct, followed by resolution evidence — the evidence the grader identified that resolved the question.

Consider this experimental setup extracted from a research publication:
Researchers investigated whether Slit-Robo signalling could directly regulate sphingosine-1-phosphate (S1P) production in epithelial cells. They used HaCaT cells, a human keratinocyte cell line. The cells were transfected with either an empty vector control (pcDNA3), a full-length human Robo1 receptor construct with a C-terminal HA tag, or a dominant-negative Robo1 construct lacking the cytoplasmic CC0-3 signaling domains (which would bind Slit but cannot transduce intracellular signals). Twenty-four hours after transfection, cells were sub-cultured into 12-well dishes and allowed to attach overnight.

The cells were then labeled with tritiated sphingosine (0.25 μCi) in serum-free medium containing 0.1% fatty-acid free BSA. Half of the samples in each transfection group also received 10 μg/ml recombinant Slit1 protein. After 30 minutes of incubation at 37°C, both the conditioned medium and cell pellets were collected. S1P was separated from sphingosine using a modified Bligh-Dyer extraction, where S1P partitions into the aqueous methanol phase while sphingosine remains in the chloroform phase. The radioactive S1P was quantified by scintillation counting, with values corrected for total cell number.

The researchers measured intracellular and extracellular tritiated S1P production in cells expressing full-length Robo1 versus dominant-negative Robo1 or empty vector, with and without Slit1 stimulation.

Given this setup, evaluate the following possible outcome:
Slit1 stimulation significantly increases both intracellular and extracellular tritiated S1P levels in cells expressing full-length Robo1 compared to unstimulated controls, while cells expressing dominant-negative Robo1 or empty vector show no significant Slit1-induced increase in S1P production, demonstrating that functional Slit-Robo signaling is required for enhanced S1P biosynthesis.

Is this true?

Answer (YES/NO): NO